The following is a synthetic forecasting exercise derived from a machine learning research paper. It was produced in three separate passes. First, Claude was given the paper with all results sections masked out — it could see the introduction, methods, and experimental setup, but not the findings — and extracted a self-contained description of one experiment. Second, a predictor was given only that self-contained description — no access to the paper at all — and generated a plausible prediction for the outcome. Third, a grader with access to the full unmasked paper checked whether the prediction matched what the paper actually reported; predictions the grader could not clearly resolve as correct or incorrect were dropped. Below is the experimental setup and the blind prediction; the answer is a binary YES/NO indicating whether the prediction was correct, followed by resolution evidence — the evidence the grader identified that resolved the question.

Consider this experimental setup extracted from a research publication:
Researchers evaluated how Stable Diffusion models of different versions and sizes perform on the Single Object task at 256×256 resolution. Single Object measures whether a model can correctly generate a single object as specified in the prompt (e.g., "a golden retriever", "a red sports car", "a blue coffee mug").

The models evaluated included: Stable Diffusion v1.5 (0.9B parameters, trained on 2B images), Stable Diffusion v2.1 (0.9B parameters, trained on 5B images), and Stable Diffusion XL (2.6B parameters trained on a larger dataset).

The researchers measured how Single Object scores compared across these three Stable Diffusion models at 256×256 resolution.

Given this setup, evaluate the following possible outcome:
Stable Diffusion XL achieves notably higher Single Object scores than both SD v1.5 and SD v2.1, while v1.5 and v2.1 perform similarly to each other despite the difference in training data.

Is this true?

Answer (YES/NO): NO